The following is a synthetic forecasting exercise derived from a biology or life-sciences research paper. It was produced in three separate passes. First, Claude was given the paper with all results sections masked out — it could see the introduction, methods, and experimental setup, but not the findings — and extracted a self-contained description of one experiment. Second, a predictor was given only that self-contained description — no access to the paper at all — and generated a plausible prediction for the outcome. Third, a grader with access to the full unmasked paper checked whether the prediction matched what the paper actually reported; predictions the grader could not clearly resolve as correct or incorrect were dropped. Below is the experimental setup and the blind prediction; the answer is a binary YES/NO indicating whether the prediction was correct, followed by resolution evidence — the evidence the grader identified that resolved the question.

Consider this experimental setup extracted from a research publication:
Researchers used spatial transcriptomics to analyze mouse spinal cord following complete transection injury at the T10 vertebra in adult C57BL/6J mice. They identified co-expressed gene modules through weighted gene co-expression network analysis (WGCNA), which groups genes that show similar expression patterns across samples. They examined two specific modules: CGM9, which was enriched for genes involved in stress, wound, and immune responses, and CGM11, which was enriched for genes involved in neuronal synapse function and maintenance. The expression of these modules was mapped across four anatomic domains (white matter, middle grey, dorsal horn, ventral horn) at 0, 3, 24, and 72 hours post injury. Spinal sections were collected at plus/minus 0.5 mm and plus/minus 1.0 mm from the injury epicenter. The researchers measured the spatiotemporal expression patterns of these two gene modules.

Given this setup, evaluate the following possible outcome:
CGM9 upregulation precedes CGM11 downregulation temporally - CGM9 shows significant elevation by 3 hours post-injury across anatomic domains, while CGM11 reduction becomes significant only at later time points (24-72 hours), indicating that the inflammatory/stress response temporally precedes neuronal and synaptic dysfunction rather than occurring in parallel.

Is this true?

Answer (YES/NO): NO